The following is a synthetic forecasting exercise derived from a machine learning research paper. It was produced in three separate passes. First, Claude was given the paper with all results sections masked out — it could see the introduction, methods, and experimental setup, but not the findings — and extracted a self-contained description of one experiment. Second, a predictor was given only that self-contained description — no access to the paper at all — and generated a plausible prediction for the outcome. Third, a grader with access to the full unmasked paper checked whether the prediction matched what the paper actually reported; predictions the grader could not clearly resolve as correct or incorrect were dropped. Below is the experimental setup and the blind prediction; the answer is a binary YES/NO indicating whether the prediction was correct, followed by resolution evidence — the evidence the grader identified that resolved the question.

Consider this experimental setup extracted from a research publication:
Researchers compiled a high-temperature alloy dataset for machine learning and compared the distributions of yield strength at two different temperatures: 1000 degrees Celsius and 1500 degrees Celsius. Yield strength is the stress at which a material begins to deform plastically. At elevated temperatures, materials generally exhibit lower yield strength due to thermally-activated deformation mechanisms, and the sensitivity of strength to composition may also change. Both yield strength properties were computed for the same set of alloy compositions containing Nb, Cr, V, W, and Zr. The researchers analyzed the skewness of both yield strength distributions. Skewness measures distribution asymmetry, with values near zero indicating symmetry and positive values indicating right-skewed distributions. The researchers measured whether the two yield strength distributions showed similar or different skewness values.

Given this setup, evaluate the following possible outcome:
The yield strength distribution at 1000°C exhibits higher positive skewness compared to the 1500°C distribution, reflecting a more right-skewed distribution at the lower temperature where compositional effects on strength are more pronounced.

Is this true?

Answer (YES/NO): NO